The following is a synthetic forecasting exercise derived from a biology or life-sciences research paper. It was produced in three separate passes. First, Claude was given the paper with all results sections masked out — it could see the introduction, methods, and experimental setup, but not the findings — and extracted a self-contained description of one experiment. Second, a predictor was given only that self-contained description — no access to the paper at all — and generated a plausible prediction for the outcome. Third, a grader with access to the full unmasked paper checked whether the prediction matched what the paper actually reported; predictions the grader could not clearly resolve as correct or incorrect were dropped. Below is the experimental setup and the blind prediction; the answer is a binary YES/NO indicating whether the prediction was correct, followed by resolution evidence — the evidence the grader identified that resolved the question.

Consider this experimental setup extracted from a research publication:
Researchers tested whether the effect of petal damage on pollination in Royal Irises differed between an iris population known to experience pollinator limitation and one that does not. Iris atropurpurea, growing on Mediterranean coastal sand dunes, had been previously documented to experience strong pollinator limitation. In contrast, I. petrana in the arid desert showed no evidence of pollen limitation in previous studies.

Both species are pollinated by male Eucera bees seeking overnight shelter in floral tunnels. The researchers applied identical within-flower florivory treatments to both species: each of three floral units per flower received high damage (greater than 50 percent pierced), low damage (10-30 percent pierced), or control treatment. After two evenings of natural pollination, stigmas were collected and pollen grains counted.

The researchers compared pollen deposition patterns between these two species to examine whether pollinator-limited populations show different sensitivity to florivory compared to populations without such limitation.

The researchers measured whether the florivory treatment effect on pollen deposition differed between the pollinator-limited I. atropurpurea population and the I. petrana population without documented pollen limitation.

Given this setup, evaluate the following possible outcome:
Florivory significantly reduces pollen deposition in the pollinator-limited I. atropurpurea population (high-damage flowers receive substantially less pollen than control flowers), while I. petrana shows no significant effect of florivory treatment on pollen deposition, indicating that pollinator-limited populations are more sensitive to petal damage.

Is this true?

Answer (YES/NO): NO